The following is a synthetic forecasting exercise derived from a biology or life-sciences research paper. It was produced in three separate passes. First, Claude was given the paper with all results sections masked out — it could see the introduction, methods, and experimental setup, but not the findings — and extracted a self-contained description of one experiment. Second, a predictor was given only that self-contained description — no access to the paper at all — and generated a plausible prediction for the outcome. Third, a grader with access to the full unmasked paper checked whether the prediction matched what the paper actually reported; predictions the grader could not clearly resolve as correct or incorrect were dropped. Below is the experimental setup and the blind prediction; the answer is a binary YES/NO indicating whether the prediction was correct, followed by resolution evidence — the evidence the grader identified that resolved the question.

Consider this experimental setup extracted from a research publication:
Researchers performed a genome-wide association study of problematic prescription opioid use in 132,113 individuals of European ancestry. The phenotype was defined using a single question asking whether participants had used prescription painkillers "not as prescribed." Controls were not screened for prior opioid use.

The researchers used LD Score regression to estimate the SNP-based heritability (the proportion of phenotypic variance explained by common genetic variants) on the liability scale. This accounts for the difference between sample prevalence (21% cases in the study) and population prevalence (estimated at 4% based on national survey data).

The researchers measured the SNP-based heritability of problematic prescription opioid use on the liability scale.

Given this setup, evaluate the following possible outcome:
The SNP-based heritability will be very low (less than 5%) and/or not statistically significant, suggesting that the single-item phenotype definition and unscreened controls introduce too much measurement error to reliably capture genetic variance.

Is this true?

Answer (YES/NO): YES